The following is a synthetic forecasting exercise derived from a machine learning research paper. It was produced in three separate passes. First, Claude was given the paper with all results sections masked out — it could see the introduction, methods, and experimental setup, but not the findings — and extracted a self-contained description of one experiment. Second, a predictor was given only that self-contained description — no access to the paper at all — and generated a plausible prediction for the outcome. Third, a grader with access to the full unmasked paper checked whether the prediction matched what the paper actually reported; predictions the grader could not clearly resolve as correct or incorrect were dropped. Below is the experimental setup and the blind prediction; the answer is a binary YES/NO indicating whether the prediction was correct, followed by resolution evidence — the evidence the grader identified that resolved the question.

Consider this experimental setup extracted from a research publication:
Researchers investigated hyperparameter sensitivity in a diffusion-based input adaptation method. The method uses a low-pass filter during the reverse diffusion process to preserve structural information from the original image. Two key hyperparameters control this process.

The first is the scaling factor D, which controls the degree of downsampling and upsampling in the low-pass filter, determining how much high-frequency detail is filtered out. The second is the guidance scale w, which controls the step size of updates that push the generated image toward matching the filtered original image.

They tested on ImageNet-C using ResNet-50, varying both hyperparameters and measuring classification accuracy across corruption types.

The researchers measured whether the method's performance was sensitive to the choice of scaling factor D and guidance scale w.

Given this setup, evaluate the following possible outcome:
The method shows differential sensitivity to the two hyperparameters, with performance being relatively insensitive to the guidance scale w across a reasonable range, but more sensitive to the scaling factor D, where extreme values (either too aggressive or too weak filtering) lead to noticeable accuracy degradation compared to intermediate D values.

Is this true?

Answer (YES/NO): NO